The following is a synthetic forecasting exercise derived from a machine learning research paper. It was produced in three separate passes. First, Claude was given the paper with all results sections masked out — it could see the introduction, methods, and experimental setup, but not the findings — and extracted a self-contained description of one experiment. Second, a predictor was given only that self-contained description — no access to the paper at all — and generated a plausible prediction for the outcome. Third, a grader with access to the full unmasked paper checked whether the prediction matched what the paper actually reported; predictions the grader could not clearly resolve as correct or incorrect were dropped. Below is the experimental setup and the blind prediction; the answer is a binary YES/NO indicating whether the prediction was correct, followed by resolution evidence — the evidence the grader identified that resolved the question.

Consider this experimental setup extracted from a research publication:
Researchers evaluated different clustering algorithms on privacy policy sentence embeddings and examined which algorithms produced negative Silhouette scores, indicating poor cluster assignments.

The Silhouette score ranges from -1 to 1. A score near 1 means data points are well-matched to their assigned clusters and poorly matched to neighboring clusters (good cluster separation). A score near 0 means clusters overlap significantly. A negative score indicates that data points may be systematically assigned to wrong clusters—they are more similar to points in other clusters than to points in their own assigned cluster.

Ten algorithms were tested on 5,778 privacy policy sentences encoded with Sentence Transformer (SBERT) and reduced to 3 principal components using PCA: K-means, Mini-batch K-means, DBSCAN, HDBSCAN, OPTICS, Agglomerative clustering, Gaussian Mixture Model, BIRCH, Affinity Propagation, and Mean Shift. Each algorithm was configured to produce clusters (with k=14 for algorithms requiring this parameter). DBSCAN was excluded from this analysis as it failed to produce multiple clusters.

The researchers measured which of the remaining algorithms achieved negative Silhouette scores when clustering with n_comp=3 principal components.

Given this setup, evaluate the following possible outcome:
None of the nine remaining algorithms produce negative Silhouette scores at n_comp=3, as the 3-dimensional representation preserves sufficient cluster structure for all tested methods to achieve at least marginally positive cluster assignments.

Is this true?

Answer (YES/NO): NO